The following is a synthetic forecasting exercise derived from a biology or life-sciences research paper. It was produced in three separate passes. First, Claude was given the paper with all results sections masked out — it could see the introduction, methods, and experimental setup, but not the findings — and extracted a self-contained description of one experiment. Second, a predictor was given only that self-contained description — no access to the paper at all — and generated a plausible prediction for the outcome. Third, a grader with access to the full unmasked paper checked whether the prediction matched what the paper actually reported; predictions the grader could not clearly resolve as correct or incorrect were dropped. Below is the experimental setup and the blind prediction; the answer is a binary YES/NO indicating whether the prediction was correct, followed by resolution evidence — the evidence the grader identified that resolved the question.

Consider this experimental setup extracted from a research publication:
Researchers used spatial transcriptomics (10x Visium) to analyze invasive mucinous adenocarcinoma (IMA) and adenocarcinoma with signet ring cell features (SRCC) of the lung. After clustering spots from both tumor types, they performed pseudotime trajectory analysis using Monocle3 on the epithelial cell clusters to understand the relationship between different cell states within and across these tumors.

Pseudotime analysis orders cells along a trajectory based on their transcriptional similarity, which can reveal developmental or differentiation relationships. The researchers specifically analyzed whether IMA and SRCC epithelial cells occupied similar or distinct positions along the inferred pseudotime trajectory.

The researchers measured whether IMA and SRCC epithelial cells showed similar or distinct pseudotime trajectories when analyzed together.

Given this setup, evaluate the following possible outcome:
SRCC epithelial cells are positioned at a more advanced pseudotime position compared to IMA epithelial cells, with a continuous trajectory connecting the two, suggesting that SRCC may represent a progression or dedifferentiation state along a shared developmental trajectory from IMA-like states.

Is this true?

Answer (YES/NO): NO